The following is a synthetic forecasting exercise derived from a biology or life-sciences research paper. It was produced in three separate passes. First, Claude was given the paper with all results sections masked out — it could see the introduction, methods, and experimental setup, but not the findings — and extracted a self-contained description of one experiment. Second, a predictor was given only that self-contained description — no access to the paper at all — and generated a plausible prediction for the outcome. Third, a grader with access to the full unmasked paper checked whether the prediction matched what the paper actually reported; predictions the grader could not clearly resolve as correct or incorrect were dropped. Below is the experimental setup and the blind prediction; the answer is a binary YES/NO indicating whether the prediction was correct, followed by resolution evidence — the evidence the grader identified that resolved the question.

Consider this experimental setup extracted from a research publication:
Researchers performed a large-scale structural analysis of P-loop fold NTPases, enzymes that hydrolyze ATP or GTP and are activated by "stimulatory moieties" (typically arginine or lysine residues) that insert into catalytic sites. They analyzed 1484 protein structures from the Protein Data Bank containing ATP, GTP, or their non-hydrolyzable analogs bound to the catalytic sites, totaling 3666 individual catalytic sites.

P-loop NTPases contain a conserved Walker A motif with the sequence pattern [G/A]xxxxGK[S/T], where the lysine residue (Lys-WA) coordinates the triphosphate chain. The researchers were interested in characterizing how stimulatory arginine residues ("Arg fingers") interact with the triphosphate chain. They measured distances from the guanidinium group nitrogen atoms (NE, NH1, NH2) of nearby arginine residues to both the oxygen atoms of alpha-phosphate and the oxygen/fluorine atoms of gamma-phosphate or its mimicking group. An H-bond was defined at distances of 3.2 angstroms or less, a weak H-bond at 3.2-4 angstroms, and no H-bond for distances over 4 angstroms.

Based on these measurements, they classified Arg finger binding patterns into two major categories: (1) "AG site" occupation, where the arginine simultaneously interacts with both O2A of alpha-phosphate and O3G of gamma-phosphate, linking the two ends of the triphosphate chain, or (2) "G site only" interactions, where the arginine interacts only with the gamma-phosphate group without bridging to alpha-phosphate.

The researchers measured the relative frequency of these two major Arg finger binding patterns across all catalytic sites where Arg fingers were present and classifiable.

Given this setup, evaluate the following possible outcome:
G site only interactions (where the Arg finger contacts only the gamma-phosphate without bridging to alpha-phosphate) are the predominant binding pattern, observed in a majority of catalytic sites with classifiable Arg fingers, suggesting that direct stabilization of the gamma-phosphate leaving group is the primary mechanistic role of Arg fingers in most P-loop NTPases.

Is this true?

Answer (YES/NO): NO